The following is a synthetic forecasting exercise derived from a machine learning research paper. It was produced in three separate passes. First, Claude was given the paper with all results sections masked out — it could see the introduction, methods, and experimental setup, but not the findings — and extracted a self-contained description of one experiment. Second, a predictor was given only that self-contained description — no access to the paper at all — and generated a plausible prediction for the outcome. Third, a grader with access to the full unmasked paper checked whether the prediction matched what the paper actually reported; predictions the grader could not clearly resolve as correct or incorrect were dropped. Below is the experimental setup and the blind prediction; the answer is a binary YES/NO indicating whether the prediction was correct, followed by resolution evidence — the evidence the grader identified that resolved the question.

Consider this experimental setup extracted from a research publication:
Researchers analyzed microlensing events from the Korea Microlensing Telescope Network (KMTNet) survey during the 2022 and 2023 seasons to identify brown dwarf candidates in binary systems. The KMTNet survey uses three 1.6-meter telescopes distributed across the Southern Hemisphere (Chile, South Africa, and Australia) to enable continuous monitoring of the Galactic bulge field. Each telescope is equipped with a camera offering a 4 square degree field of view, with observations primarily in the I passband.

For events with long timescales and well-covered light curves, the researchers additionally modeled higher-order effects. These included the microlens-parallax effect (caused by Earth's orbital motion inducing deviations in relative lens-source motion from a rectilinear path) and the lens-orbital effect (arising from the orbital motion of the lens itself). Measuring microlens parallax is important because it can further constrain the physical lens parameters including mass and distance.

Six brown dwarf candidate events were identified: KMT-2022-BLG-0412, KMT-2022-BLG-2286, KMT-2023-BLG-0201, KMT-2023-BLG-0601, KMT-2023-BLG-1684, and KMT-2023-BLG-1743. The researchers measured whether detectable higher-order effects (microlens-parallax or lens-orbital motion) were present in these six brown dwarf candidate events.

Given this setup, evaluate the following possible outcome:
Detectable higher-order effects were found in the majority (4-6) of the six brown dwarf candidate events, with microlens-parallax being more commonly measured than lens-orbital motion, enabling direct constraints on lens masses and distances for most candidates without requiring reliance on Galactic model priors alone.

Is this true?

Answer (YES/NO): NO